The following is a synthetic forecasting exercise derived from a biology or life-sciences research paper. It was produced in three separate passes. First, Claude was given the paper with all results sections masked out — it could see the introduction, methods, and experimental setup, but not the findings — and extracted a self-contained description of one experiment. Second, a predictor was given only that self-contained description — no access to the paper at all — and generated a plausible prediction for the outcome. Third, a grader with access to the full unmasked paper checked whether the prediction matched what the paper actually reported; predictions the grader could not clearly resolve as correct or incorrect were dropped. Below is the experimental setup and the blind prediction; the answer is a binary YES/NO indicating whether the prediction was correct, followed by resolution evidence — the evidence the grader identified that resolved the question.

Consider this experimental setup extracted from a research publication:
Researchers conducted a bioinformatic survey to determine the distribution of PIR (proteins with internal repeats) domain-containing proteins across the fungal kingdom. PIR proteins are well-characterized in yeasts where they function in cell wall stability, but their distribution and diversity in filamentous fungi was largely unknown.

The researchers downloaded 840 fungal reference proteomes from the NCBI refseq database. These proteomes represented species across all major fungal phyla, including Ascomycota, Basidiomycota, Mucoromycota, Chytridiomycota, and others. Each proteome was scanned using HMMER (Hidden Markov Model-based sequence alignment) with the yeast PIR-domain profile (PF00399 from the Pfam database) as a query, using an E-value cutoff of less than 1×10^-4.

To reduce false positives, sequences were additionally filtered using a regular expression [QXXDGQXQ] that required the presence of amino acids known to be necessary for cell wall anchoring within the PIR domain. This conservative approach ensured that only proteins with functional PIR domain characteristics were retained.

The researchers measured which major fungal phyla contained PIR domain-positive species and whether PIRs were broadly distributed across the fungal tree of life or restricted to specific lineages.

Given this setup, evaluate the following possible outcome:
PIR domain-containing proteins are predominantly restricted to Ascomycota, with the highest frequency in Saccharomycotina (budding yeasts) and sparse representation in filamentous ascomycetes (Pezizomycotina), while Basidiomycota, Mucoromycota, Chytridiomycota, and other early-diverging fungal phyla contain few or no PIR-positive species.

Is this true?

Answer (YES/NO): NO